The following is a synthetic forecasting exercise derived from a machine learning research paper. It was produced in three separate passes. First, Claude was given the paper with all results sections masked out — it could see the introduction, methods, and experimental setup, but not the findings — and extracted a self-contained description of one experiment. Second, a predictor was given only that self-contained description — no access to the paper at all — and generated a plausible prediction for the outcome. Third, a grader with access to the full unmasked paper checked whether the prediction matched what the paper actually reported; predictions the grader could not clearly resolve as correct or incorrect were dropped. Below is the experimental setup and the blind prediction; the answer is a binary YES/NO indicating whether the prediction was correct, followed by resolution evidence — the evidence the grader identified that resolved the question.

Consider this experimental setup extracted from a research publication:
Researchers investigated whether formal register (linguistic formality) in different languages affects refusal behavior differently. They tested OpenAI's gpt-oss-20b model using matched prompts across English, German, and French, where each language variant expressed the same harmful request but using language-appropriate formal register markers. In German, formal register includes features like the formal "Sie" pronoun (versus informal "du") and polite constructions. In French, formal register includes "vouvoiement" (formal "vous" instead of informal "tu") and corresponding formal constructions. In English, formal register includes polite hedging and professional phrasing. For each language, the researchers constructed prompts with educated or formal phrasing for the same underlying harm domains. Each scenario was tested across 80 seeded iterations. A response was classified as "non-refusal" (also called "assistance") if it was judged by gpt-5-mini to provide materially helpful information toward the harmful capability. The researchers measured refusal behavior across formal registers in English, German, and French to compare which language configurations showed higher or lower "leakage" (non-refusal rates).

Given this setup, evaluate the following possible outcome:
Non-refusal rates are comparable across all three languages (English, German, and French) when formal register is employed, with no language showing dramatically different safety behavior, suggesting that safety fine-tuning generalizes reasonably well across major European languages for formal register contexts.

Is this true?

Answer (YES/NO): NO